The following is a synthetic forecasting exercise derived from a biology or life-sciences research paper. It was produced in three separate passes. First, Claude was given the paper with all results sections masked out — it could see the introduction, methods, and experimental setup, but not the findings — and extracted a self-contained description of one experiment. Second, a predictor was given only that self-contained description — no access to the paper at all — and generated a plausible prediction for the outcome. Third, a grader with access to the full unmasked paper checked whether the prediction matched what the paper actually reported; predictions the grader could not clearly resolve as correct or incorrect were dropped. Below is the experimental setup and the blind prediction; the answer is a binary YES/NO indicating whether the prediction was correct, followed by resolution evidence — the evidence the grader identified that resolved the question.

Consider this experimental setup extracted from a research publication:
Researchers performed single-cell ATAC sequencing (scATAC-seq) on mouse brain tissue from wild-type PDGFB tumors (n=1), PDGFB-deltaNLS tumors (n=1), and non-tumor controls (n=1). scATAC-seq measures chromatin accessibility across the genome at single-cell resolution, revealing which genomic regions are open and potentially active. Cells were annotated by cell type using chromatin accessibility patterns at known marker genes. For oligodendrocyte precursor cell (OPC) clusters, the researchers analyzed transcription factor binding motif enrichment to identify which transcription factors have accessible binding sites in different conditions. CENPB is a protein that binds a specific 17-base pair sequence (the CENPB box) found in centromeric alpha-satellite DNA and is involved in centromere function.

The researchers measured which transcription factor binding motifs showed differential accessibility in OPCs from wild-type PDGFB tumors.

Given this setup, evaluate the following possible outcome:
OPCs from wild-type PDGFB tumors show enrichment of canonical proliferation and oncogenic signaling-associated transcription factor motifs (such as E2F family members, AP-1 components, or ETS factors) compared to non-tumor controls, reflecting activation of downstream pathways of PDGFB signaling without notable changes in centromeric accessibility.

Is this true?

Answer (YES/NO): NO